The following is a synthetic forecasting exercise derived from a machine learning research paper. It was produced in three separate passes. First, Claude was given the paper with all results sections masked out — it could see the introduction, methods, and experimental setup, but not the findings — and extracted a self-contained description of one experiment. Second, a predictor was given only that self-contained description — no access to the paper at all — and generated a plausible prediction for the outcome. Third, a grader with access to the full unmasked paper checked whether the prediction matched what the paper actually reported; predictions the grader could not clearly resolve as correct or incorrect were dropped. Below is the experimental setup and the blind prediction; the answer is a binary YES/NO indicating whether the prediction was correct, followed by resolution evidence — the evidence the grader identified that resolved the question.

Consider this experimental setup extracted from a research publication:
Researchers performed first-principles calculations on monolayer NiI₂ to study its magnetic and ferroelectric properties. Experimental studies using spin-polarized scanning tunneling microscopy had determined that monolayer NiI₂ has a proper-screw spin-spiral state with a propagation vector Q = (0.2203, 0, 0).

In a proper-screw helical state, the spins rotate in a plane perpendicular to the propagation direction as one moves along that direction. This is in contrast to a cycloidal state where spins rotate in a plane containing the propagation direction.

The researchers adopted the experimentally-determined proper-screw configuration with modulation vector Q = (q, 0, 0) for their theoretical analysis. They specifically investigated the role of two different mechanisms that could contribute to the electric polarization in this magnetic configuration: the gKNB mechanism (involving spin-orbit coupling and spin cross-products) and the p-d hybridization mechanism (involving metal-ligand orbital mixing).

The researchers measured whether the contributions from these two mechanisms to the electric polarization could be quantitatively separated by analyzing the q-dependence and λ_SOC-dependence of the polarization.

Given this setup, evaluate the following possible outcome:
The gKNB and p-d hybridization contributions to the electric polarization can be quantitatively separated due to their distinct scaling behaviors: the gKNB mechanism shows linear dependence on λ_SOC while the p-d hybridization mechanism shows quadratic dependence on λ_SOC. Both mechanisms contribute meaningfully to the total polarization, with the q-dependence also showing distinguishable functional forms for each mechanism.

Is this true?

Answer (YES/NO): YES